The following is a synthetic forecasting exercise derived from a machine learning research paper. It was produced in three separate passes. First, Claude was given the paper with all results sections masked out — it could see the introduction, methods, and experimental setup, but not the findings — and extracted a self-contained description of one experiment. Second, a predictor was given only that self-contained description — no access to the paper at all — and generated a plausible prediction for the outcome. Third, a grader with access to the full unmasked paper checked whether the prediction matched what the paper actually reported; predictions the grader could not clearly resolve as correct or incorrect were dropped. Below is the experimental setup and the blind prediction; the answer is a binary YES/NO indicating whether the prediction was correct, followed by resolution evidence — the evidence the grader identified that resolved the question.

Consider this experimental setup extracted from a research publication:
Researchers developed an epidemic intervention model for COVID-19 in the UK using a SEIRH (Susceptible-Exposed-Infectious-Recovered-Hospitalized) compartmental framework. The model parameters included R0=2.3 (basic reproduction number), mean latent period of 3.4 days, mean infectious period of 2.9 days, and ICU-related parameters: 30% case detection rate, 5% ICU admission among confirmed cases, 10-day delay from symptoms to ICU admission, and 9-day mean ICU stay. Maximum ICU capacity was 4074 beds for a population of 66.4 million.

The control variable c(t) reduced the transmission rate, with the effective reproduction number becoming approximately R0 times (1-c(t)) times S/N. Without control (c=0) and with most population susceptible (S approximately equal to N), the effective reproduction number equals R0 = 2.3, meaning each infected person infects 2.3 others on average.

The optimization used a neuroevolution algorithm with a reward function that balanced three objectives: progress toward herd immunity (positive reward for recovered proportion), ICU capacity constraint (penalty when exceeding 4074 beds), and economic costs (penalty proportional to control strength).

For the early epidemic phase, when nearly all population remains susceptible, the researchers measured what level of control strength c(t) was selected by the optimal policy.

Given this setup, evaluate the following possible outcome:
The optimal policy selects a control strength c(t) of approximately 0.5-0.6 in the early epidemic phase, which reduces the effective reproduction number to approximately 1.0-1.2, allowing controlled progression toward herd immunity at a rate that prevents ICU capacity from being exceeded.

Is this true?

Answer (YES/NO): NO